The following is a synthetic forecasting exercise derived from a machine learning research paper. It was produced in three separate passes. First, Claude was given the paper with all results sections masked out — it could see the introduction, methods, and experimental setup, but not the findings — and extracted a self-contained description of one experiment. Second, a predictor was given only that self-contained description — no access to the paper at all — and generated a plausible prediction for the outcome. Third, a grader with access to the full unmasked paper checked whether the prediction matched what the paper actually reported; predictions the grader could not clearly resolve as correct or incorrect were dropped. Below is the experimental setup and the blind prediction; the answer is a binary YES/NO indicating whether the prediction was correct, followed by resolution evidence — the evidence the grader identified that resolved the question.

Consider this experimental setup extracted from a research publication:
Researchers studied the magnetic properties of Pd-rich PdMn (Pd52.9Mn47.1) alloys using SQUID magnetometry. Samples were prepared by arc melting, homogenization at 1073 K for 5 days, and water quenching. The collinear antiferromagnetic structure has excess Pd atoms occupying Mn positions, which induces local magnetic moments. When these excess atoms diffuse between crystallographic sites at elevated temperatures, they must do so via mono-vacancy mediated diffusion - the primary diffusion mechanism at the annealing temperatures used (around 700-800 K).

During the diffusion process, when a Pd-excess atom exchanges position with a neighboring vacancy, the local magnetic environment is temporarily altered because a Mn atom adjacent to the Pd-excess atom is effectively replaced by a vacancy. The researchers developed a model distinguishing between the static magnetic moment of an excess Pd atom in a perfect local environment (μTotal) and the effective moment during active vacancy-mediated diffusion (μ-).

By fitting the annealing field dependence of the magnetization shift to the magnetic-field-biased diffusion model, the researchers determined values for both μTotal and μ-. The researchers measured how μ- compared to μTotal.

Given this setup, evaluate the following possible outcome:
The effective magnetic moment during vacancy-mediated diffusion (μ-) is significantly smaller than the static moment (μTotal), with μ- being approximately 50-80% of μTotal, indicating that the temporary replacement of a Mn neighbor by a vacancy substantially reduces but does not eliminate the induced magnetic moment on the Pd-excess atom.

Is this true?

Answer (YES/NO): NO